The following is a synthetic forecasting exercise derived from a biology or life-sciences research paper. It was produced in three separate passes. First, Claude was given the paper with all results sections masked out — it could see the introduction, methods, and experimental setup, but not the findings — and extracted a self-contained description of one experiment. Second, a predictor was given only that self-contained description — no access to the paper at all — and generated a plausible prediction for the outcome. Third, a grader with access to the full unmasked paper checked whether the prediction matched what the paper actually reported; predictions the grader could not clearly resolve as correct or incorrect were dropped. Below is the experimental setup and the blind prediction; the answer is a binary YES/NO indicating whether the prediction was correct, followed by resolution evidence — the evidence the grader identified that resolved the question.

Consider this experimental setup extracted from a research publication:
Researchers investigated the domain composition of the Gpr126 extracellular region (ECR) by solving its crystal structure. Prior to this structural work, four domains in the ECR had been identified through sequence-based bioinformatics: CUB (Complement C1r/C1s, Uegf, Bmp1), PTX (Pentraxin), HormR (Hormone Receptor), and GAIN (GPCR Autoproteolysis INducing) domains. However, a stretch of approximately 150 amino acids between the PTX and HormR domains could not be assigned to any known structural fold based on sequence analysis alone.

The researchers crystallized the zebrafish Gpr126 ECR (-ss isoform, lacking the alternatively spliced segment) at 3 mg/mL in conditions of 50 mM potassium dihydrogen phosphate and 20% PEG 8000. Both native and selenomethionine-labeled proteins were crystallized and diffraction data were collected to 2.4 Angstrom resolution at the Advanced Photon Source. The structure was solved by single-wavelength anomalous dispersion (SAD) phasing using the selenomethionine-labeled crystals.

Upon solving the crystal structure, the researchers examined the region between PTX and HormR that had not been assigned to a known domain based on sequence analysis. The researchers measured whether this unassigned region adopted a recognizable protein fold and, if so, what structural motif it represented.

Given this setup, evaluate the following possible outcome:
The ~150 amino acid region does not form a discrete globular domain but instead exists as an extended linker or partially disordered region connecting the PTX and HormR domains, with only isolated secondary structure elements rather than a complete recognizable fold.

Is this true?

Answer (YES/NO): NO